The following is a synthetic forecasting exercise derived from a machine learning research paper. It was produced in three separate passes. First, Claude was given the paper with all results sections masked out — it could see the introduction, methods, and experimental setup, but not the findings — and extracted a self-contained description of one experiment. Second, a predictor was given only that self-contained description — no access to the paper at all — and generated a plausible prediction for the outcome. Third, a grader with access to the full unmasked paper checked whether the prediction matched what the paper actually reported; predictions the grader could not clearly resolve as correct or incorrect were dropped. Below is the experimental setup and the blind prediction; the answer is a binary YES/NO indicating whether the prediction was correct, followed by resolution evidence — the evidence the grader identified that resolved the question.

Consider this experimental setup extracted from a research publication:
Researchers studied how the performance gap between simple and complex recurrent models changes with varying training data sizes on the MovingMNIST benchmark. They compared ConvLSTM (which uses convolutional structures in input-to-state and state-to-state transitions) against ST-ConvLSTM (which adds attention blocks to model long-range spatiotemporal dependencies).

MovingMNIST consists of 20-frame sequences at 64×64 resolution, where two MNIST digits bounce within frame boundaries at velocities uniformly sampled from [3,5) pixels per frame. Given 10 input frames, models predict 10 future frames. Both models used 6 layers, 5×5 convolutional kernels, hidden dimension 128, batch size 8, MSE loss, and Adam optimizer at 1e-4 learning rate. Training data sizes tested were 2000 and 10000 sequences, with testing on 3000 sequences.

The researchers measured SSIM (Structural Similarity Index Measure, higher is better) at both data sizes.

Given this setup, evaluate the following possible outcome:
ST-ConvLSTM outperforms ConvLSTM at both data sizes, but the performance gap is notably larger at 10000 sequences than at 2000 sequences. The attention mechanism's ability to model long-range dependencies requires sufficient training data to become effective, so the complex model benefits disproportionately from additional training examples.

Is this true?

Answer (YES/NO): NO